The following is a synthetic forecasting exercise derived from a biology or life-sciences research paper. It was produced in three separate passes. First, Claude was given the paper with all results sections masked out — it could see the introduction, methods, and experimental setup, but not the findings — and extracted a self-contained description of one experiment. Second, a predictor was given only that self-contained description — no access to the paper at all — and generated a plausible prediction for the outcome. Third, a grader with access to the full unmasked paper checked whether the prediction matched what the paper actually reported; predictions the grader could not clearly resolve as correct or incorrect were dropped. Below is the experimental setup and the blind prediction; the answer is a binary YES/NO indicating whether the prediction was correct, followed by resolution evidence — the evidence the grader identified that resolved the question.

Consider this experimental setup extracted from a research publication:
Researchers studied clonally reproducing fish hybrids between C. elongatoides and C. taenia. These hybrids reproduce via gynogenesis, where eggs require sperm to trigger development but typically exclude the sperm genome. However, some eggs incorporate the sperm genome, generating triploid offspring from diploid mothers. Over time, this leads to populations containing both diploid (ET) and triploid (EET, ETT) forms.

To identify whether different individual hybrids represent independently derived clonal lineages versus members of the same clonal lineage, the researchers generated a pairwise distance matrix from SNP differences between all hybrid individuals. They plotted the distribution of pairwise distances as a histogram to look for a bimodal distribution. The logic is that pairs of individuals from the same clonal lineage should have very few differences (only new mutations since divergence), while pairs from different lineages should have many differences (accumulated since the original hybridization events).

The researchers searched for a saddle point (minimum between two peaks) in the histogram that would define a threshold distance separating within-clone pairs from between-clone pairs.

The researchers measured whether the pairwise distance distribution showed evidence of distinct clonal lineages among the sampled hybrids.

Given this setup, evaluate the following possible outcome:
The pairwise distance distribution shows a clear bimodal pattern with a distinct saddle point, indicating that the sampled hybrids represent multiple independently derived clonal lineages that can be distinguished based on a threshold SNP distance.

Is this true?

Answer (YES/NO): YES